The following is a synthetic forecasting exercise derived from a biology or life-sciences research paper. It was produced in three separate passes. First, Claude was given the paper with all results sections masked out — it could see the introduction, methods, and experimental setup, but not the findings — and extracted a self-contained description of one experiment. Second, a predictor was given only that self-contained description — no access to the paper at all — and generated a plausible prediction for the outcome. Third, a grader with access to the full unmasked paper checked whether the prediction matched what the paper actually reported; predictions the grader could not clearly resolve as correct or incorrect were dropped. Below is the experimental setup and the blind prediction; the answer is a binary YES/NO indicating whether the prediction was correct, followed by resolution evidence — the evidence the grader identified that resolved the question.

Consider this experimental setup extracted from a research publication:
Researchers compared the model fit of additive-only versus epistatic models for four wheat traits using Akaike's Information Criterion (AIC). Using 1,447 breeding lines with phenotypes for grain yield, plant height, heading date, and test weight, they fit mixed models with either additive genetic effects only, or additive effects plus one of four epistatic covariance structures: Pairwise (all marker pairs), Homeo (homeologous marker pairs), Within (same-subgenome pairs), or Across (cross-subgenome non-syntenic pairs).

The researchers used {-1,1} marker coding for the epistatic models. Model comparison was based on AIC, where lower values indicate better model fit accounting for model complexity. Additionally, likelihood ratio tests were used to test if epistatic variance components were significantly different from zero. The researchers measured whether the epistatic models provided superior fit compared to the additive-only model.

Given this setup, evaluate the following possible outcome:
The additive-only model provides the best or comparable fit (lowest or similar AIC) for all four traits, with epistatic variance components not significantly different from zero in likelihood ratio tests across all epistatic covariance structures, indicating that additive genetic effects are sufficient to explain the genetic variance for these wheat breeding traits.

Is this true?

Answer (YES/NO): NO